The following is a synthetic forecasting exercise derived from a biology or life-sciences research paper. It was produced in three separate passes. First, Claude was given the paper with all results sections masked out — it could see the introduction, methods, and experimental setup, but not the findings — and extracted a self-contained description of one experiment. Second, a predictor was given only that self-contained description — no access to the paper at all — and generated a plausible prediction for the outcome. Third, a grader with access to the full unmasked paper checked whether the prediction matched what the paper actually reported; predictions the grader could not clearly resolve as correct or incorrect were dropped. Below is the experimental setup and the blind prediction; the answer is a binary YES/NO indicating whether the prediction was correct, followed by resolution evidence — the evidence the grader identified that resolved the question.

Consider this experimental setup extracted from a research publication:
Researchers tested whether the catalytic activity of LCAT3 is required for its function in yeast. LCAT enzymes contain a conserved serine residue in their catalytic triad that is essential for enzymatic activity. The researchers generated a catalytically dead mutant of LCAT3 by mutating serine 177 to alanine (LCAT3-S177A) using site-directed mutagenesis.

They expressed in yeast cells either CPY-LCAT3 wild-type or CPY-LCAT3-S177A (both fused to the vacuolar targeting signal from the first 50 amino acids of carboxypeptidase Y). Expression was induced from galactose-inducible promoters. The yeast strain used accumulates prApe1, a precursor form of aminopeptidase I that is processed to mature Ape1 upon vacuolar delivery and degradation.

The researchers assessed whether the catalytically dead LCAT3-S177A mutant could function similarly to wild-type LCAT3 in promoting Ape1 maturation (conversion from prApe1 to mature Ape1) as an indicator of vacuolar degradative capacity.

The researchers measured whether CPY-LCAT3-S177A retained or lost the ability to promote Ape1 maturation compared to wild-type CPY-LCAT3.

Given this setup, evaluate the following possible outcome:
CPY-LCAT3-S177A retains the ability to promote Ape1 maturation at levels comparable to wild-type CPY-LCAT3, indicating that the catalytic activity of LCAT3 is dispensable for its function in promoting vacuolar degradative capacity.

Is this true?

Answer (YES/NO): NO